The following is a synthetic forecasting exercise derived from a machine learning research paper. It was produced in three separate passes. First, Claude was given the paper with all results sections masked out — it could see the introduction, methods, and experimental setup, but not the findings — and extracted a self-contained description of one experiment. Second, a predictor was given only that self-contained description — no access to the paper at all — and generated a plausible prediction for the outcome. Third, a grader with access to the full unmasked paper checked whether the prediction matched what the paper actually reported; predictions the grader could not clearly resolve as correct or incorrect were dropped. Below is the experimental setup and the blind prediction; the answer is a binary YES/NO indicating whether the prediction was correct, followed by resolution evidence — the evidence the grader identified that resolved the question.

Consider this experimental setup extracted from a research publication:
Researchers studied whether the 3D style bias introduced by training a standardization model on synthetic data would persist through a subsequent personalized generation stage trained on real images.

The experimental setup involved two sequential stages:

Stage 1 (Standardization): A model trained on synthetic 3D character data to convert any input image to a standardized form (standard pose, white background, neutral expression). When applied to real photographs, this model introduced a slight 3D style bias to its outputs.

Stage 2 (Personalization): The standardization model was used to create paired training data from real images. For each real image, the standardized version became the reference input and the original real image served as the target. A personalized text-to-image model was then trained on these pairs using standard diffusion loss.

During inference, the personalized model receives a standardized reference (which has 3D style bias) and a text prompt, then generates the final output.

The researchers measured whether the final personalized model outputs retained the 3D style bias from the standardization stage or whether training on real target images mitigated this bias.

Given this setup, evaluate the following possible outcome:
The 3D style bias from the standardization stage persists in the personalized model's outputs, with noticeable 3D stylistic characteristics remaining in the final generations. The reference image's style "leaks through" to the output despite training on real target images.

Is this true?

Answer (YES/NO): NO